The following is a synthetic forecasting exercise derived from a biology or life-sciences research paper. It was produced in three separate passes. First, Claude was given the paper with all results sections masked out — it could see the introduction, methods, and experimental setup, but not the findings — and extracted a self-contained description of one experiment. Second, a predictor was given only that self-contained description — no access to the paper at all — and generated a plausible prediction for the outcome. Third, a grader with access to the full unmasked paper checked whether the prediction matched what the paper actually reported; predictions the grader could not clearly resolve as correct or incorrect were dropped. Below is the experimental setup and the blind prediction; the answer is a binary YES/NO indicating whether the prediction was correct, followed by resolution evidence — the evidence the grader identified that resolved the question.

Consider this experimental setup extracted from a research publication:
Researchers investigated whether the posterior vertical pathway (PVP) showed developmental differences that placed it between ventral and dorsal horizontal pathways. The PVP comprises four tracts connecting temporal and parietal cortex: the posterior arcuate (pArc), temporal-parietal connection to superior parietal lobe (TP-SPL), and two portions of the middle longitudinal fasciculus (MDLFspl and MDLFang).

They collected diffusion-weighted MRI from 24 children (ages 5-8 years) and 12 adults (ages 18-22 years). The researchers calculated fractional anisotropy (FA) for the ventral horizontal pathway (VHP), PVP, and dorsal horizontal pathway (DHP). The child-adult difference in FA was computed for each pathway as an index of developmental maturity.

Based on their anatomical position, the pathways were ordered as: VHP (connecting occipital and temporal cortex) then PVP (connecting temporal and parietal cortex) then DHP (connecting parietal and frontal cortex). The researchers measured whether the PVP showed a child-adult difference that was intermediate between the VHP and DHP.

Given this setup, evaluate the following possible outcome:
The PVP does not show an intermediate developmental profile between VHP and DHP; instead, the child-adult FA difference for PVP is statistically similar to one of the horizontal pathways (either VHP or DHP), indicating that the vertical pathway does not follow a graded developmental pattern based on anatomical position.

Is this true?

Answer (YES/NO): NO